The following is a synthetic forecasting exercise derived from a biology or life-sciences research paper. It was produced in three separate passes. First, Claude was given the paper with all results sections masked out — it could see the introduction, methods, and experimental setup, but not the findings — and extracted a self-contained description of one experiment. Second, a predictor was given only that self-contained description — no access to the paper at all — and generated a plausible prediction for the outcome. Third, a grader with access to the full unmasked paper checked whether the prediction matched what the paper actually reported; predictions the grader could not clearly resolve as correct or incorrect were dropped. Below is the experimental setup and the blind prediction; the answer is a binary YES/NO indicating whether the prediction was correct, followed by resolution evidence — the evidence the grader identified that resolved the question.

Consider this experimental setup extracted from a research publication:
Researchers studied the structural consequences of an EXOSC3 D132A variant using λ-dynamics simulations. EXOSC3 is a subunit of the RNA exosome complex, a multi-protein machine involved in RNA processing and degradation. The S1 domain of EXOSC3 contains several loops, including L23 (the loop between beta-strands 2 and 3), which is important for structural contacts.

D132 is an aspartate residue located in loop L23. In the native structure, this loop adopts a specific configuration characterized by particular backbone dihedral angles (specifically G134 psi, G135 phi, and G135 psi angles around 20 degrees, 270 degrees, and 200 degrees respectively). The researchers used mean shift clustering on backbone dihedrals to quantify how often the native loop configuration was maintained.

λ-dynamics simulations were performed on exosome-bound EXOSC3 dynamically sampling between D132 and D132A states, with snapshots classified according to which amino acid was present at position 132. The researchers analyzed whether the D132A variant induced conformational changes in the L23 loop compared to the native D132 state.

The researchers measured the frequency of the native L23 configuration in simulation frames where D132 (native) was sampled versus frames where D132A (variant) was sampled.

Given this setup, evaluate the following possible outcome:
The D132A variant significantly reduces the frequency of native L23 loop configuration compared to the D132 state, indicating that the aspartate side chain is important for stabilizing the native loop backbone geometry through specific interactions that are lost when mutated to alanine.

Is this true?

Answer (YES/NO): YES